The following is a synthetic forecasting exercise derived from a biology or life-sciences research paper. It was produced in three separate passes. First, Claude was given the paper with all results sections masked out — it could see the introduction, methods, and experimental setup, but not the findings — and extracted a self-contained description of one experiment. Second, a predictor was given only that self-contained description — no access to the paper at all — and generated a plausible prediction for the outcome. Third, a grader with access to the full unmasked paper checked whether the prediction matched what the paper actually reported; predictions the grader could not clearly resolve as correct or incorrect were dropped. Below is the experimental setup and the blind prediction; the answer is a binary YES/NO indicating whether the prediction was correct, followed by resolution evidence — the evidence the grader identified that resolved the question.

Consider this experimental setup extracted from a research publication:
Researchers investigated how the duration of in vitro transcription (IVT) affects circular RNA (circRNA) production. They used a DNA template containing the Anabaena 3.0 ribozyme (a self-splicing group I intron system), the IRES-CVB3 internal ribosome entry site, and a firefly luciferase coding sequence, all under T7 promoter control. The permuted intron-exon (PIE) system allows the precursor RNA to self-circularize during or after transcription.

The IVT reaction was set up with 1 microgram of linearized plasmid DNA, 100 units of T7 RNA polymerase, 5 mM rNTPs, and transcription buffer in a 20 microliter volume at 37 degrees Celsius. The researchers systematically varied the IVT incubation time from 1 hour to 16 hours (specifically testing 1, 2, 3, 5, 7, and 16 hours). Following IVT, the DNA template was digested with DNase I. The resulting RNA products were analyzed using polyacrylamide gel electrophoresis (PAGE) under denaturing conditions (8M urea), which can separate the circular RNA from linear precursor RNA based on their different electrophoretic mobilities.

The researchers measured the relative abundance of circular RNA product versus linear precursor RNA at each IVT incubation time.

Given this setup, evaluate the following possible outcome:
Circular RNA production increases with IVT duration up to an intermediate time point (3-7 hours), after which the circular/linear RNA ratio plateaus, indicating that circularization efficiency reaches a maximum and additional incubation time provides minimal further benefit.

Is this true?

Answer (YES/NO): NO